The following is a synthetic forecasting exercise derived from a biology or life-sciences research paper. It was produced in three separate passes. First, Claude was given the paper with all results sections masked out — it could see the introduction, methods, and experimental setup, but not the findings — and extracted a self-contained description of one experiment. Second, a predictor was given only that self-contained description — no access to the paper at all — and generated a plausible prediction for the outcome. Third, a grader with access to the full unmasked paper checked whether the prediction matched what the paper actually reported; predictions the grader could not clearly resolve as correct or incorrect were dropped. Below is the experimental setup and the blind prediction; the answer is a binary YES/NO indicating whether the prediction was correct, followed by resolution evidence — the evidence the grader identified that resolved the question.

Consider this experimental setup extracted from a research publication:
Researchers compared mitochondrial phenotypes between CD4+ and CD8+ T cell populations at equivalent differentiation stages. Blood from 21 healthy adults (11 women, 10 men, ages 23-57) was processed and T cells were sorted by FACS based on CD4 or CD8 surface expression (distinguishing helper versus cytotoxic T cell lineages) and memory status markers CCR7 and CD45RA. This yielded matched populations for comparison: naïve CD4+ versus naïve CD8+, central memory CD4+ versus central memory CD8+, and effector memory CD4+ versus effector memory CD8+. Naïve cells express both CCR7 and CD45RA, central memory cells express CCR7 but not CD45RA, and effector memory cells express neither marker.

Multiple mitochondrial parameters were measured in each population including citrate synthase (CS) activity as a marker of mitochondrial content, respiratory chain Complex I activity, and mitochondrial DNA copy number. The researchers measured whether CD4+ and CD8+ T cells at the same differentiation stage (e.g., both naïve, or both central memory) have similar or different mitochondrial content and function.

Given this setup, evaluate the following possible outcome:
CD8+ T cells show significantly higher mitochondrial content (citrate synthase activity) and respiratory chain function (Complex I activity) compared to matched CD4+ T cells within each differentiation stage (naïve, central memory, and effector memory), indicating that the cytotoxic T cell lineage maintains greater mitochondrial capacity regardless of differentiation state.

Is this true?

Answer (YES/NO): NO